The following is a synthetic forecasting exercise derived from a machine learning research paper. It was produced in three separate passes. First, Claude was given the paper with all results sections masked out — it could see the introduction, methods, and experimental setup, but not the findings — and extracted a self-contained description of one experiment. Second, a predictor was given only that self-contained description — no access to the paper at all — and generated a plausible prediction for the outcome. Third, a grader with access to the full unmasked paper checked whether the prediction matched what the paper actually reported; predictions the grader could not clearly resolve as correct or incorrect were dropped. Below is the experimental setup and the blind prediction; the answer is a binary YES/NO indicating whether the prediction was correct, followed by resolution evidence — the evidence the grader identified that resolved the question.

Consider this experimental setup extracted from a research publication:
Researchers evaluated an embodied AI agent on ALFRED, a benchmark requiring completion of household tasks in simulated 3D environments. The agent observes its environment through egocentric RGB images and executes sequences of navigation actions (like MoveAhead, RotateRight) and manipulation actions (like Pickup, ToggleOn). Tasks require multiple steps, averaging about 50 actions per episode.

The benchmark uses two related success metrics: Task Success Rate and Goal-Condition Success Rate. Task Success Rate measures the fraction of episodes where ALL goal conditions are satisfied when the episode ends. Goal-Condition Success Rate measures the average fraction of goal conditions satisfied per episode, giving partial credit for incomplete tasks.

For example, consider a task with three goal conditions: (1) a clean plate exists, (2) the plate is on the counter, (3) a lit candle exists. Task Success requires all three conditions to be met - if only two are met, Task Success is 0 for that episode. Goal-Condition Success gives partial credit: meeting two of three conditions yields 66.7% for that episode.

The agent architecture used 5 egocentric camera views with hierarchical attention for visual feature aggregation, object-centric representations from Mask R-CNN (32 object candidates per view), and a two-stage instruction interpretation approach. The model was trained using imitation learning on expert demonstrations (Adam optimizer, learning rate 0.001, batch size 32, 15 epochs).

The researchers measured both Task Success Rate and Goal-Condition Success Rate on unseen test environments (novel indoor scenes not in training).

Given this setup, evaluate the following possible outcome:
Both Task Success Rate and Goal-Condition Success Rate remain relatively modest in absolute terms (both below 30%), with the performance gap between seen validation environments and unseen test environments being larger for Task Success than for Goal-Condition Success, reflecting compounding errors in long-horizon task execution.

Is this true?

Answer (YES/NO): YES